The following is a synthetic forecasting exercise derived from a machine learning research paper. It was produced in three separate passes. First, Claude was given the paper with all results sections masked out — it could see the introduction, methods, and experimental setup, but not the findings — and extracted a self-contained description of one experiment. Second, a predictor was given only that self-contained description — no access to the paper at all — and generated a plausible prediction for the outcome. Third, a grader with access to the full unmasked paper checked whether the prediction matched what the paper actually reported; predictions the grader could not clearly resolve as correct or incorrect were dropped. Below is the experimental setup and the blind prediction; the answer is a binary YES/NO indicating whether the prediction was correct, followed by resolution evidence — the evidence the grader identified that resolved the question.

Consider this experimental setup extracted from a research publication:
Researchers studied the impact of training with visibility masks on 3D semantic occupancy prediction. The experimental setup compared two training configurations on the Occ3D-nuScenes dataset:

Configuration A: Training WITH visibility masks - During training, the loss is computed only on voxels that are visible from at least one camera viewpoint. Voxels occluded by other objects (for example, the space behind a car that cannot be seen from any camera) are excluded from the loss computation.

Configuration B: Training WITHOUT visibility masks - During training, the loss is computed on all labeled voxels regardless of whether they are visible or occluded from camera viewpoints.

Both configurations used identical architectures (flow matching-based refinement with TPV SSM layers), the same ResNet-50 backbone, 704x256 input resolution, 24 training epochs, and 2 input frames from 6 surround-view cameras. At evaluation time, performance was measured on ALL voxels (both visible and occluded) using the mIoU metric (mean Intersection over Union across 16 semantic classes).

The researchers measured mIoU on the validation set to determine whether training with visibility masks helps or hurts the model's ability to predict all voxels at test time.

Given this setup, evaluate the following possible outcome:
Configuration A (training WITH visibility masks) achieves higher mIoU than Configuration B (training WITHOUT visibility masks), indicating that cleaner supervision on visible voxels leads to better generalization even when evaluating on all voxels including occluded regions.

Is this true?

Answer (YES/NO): YES